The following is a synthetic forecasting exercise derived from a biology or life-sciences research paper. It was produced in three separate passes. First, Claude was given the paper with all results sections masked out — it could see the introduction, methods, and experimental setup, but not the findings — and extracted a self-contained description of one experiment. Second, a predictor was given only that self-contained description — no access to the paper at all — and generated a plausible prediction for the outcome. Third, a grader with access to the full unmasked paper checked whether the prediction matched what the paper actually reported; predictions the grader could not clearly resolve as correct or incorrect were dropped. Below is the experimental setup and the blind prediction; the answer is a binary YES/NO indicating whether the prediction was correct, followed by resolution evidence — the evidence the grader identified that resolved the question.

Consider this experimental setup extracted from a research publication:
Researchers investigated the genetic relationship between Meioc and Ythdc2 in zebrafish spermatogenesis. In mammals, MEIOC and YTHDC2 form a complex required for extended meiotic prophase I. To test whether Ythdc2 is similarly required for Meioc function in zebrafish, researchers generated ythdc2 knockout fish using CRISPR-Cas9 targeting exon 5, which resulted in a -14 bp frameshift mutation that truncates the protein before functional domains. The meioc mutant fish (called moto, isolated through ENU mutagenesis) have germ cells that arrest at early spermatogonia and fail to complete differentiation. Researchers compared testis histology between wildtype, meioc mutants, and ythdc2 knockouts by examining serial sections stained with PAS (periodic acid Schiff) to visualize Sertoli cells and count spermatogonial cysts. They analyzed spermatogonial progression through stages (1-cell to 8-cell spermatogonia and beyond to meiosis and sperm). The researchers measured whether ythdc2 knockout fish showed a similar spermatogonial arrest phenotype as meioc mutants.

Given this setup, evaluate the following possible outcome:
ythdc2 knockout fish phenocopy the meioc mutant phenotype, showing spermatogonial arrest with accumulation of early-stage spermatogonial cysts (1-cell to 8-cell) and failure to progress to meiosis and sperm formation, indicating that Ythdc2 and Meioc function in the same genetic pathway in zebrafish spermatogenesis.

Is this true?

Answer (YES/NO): NO